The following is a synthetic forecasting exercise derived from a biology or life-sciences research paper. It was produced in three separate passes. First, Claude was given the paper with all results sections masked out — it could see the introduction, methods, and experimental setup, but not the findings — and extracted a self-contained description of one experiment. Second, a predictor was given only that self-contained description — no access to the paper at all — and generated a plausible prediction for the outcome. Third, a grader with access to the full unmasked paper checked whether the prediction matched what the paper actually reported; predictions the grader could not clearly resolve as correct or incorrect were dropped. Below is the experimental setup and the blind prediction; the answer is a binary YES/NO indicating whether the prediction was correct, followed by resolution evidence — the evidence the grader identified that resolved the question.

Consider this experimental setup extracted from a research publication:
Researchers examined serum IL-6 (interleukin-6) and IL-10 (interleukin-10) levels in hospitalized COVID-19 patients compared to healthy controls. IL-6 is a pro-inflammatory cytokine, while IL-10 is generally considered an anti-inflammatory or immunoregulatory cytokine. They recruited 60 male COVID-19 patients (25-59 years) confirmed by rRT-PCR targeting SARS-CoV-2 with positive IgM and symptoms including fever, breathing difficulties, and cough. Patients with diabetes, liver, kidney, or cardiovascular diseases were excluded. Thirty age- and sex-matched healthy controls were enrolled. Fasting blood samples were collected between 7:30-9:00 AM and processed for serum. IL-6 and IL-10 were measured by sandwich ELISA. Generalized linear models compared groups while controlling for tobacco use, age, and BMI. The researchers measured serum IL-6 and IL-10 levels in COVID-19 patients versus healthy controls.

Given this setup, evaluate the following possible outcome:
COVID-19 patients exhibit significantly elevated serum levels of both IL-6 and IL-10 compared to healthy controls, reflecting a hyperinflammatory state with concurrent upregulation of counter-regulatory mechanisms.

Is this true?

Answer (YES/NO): YES